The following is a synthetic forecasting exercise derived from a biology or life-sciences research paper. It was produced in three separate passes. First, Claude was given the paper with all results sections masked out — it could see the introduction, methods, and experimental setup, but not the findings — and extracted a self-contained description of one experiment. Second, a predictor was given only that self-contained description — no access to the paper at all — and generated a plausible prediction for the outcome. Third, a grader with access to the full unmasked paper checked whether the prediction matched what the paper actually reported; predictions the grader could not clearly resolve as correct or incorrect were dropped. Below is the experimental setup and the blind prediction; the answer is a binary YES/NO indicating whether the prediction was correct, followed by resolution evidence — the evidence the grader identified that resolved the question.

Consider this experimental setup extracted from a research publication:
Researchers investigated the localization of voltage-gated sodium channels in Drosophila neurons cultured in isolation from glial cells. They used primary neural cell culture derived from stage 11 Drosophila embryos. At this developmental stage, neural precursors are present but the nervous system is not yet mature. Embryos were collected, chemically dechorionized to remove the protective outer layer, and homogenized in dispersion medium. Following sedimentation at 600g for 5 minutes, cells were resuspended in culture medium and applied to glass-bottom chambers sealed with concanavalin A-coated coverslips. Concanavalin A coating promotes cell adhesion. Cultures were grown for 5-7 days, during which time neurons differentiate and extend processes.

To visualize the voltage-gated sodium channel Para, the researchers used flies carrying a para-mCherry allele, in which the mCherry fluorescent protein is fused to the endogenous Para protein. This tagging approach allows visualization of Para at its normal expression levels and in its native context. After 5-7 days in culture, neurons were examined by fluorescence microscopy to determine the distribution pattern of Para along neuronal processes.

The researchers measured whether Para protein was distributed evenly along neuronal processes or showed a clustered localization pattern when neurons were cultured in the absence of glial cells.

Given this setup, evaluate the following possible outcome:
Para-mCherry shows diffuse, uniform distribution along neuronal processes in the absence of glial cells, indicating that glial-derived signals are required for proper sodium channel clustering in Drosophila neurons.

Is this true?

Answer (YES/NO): NO